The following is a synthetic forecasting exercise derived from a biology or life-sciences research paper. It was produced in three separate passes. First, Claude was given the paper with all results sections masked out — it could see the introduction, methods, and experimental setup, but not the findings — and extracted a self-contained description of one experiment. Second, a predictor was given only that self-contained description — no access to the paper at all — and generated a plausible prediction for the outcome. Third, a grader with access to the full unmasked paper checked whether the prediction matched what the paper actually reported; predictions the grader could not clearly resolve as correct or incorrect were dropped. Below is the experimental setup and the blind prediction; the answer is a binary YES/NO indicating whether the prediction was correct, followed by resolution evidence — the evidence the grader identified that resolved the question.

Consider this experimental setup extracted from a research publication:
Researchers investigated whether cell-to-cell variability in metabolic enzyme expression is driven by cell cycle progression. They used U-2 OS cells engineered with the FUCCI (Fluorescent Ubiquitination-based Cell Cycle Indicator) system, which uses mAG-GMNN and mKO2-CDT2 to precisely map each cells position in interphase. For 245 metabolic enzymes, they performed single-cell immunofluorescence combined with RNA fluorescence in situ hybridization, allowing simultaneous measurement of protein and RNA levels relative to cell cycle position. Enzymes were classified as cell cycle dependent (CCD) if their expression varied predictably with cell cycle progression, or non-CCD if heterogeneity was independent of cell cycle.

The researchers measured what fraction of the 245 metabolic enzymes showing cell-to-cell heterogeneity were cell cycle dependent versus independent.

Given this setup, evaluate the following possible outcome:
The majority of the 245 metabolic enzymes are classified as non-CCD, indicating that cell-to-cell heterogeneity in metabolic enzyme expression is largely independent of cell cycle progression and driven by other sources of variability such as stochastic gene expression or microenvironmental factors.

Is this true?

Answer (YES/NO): YES